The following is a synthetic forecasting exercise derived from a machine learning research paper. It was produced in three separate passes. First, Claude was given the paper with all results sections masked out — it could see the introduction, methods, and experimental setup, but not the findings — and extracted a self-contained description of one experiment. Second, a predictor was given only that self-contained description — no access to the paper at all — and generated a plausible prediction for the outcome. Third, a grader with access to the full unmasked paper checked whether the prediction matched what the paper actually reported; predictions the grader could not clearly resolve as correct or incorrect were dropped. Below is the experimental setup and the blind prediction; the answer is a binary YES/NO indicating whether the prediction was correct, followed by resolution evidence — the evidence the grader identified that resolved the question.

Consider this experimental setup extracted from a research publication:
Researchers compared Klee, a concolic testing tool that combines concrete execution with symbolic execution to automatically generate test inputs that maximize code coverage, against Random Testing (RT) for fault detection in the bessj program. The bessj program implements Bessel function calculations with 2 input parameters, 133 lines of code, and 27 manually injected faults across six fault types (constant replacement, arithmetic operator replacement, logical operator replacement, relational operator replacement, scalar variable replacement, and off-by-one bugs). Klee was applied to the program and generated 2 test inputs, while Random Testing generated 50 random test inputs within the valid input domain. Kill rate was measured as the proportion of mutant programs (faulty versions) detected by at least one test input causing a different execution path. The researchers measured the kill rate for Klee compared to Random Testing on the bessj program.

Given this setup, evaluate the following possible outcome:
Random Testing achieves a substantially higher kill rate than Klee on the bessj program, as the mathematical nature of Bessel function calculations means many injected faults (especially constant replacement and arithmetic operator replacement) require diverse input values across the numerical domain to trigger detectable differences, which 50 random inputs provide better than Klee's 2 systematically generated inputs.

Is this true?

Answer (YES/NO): YES